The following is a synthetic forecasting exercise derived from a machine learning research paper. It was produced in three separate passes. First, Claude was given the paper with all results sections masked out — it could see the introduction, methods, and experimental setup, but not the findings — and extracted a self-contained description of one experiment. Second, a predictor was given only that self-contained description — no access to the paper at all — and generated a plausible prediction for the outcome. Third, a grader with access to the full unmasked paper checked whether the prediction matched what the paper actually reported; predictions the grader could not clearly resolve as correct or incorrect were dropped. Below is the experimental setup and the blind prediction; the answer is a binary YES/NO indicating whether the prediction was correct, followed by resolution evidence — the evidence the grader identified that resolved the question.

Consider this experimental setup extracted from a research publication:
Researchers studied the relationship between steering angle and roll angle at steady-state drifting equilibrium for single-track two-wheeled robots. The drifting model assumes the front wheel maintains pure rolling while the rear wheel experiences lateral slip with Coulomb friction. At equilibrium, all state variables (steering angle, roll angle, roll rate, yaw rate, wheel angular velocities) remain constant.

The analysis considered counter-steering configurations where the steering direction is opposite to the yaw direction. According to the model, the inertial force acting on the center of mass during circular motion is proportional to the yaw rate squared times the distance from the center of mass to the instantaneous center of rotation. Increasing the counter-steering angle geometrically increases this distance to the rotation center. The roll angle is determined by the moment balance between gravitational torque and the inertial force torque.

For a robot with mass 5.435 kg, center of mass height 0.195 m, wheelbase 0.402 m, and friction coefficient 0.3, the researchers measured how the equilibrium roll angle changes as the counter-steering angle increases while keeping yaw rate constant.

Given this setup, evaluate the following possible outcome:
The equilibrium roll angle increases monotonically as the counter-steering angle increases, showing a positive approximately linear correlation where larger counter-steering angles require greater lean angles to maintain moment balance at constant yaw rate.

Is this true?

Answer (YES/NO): NO